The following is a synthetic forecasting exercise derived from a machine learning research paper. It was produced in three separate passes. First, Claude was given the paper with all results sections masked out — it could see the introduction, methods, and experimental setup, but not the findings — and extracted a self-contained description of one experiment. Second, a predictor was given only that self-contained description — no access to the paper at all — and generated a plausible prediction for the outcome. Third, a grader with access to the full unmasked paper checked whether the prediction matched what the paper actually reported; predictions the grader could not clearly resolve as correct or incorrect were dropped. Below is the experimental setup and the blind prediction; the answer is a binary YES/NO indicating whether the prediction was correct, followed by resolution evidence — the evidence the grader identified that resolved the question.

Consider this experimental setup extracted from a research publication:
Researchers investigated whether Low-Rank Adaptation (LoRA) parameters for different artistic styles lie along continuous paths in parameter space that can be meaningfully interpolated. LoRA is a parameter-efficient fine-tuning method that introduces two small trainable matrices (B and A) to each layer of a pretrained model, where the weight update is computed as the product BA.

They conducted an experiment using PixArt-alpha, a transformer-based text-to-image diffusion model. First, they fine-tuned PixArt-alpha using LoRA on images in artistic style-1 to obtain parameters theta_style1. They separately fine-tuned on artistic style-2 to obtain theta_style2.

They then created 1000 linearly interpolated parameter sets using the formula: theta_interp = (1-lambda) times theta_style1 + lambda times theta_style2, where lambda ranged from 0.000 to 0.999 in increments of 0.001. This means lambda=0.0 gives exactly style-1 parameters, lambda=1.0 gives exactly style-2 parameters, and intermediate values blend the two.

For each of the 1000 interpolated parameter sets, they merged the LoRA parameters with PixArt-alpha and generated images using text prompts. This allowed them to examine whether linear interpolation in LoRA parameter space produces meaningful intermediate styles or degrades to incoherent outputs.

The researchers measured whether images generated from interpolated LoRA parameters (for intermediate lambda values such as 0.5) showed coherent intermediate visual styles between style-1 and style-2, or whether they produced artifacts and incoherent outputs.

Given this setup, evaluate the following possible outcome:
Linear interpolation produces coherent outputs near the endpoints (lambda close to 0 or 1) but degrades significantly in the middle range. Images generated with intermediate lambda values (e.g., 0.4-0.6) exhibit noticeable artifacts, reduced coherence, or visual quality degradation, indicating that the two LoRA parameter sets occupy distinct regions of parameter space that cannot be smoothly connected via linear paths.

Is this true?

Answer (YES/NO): NO